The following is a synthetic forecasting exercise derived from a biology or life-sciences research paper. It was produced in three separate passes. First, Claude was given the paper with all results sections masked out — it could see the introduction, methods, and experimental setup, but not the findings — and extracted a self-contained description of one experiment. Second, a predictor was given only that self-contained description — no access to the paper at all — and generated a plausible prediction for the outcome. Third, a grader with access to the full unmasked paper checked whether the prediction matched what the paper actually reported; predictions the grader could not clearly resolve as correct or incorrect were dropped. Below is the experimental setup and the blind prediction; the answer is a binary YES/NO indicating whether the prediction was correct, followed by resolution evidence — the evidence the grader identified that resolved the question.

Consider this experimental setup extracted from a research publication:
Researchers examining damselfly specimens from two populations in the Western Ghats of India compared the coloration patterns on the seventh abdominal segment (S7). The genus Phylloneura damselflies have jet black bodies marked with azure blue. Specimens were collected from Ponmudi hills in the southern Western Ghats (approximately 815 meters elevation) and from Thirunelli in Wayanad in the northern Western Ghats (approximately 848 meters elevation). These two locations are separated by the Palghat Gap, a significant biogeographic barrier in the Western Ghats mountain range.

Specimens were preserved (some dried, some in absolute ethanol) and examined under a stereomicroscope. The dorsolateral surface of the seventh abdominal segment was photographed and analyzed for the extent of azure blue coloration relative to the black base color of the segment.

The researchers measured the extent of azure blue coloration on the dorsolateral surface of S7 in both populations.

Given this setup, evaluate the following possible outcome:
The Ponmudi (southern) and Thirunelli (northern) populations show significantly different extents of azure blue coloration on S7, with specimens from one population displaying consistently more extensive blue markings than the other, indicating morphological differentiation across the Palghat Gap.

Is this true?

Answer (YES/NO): YES